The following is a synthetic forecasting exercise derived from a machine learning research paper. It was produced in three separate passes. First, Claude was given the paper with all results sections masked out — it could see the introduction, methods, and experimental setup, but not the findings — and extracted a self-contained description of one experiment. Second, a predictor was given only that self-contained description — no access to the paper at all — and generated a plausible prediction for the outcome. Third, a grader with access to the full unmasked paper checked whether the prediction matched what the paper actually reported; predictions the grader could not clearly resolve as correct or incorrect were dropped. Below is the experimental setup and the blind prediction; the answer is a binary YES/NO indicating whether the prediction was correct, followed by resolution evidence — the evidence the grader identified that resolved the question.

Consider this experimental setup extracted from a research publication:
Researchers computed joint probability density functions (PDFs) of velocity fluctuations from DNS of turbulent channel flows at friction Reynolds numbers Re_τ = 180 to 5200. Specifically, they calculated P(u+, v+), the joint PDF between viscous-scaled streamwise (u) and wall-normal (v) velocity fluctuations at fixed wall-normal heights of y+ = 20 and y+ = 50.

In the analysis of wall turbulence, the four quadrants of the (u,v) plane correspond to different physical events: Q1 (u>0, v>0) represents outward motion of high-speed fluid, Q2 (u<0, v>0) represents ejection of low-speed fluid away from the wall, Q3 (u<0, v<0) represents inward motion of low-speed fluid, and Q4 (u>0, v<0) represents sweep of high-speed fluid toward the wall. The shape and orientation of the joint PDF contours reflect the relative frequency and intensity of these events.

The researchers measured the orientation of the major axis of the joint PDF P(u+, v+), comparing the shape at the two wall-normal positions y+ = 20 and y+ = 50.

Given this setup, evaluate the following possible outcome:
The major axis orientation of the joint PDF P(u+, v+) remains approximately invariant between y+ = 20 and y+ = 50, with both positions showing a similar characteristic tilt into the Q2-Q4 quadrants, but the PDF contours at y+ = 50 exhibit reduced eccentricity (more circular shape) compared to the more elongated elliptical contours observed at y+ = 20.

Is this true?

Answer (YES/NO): NO